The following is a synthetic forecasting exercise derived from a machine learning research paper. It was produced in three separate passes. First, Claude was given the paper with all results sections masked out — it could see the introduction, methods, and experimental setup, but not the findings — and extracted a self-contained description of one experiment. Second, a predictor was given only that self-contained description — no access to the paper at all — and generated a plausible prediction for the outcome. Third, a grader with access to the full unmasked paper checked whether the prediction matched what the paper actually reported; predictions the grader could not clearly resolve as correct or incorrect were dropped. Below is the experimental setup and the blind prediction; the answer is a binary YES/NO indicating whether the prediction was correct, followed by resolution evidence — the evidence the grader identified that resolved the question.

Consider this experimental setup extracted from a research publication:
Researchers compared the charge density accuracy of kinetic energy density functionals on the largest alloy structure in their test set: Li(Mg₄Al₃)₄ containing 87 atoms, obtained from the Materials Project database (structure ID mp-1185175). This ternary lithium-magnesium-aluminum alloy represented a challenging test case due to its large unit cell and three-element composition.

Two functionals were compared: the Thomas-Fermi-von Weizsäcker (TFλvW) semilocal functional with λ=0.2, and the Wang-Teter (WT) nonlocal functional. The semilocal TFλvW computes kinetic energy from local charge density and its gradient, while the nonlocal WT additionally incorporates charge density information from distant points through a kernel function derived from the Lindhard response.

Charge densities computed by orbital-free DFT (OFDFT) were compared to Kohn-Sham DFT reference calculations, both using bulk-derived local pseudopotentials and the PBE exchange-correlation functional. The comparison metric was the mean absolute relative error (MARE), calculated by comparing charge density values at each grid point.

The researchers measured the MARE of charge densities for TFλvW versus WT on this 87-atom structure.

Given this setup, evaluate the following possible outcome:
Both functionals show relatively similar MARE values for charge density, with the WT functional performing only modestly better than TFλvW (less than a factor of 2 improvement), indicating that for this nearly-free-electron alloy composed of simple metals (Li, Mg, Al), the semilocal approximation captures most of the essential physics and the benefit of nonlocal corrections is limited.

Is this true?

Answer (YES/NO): NO